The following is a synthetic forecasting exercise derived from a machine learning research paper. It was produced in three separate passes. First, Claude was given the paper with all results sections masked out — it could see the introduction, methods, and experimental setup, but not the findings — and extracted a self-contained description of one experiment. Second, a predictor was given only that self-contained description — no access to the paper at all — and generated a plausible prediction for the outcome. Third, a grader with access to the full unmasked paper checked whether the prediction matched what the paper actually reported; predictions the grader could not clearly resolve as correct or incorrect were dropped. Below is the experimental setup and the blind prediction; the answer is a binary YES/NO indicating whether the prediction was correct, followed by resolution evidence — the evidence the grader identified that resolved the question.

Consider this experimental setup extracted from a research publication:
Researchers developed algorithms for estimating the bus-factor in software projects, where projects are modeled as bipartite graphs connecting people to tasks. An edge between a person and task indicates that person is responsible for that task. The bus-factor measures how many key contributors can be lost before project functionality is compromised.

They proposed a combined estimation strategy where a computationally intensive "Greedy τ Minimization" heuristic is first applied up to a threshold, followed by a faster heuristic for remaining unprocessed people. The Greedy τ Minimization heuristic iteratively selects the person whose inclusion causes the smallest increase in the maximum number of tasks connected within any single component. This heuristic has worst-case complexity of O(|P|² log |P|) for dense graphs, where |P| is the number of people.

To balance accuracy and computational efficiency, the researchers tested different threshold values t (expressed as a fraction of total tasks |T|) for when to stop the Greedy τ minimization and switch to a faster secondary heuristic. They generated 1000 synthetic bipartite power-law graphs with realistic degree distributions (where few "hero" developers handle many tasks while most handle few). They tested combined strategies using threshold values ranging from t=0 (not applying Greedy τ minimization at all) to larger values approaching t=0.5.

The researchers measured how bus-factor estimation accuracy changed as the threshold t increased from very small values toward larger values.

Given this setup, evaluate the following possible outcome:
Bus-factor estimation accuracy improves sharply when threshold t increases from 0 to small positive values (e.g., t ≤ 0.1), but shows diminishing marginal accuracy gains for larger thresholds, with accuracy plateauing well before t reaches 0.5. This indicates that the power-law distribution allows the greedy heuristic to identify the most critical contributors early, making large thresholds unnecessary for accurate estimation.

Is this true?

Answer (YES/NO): YES